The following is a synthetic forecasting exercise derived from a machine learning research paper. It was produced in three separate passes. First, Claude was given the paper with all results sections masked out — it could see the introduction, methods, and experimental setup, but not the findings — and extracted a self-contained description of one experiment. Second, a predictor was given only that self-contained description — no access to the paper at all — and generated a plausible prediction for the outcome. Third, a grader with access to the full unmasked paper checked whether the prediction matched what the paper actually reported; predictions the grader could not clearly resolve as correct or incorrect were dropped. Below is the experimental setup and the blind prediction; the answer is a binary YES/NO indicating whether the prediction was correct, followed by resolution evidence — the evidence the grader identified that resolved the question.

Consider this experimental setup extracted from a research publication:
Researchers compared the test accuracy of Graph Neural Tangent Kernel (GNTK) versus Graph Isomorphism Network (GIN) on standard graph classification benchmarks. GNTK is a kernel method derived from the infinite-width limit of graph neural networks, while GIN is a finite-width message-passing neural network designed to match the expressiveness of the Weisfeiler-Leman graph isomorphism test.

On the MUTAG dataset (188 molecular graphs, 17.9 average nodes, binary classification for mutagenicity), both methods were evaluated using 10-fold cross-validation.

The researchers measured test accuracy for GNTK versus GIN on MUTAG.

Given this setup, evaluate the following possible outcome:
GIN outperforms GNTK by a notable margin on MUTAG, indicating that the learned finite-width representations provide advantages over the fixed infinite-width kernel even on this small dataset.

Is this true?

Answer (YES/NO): NO